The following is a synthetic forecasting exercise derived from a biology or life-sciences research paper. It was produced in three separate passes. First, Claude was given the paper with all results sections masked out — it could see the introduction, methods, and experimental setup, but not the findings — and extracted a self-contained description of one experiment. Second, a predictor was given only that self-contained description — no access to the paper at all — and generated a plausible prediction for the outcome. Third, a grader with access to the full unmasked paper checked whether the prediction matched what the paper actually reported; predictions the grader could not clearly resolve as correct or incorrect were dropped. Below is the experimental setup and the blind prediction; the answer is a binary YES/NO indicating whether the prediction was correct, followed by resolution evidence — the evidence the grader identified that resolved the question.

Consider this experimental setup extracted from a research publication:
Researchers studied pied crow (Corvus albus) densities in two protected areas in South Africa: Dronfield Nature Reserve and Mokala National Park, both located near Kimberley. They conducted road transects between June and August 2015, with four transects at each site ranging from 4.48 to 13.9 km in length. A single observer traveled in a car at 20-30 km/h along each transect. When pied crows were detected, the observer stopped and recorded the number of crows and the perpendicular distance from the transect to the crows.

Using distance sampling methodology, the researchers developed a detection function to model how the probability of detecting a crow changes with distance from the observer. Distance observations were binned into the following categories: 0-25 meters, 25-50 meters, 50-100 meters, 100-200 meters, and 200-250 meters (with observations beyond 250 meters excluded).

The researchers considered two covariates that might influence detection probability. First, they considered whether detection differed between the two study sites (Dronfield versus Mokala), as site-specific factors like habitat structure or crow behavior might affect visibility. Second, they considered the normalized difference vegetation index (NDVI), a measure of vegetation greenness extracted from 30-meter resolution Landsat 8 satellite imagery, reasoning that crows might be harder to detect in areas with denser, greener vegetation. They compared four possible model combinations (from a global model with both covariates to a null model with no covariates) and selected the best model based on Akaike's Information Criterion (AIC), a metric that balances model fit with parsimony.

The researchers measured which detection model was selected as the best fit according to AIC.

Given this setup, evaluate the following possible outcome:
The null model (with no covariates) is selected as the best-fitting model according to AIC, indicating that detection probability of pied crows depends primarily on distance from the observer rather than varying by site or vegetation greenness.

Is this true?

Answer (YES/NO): YES